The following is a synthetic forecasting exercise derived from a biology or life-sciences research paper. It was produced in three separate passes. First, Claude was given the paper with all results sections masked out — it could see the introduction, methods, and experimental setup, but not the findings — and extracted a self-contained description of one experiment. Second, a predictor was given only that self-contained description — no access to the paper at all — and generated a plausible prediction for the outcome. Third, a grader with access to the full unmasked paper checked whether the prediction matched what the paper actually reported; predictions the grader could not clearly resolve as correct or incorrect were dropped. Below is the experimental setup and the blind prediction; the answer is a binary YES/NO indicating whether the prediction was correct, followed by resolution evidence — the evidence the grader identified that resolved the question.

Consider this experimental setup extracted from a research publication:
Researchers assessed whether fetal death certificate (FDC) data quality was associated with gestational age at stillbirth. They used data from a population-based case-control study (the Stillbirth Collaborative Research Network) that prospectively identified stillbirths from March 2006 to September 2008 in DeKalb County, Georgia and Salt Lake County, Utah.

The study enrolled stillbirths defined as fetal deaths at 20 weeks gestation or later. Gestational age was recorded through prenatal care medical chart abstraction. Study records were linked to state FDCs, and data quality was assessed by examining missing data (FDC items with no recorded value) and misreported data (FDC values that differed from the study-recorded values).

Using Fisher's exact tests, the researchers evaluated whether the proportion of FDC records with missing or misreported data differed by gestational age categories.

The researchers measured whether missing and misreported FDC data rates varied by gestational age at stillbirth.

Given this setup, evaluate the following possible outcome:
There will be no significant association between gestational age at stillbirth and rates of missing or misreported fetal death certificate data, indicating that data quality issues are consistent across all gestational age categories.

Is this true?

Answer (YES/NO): NO